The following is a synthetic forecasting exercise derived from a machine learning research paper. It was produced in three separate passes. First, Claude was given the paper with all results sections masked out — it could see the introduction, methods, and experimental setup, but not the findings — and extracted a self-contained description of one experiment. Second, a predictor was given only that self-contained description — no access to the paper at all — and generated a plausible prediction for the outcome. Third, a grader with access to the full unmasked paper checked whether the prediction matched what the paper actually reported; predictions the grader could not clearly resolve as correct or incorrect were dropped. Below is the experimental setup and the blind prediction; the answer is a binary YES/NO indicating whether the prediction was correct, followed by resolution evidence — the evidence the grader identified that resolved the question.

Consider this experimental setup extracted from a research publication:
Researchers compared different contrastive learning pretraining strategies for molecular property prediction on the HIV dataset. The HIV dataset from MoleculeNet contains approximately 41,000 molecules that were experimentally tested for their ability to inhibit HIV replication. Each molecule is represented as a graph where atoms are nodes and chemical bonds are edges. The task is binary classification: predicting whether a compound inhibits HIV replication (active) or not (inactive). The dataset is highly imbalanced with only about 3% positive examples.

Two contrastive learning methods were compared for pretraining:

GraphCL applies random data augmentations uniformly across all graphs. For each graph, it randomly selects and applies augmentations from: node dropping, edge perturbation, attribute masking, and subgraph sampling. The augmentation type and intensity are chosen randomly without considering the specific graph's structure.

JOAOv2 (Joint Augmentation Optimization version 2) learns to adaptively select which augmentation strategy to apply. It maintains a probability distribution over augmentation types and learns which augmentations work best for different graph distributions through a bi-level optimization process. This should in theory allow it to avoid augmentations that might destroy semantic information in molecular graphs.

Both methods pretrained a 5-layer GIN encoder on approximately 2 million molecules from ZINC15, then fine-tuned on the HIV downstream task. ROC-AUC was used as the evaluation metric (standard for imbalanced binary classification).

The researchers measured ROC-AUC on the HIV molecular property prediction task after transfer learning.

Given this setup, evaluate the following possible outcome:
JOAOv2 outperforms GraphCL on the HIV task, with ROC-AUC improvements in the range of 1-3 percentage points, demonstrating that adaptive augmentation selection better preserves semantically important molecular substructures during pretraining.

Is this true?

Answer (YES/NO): NO